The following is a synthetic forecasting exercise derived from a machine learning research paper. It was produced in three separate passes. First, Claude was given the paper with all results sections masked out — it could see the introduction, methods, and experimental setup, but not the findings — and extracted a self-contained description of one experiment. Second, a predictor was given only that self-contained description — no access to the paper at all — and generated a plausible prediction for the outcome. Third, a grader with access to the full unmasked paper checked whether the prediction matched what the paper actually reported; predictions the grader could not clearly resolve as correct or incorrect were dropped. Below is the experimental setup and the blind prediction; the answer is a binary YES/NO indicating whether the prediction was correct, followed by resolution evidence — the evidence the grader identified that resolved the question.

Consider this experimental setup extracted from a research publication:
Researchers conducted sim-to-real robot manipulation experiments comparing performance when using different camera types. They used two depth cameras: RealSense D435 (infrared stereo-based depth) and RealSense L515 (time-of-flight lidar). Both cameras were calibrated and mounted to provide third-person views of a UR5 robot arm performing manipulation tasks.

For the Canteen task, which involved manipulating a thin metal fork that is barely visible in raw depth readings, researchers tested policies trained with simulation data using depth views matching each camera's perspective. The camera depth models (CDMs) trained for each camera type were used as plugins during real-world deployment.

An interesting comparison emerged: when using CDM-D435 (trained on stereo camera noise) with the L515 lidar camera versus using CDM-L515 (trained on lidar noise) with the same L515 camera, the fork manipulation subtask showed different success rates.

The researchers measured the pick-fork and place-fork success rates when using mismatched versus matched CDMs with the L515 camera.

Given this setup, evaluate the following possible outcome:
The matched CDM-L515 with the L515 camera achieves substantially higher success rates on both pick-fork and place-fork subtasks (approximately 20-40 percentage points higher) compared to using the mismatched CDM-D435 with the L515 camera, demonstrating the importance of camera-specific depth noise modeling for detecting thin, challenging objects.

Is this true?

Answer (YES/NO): NO